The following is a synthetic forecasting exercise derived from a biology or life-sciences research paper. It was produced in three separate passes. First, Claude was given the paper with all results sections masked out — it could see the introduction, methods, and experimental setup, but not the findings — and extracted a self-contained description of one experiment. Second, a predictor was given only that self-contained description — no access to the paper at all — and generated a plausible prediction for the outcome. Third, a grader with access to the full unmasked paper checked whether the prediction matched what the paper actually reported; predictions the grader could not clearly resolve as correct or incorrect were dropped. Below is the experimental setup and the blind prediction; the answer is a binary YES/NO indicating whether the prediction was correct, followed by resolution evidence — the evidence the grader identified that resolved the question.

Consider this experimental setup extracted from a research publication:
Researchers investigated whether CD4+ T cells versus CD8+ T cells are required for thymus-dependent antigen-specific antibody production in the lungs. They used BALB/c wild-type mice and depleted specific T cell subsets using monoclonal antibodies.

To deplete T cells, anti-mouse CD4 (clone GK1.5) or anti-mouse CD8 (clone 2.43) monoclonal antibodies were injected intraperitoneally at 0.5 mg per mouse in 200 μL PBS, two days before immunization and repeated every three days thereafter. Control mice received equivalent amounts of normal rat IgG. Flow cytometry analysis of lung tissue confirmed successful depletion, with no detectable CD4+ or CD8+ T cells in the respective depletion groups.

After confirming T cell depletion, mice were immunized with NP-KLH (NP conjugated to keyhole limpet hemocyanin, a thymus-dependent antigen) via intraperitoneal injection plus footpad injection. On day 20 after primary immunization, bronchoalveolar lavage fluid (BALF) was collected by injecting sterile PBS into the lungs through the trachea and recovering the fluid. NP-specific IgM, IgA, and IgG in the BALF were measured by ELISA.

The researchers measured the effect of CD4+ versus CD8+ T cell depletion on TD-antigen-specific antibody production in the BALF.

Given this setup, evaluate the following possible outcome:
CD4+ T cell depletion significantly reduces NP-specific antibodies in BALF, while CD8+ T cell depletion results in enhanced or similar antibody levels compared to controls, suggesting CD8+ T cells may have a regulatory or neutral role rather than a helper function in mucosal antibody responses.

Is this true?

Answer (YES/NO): YES